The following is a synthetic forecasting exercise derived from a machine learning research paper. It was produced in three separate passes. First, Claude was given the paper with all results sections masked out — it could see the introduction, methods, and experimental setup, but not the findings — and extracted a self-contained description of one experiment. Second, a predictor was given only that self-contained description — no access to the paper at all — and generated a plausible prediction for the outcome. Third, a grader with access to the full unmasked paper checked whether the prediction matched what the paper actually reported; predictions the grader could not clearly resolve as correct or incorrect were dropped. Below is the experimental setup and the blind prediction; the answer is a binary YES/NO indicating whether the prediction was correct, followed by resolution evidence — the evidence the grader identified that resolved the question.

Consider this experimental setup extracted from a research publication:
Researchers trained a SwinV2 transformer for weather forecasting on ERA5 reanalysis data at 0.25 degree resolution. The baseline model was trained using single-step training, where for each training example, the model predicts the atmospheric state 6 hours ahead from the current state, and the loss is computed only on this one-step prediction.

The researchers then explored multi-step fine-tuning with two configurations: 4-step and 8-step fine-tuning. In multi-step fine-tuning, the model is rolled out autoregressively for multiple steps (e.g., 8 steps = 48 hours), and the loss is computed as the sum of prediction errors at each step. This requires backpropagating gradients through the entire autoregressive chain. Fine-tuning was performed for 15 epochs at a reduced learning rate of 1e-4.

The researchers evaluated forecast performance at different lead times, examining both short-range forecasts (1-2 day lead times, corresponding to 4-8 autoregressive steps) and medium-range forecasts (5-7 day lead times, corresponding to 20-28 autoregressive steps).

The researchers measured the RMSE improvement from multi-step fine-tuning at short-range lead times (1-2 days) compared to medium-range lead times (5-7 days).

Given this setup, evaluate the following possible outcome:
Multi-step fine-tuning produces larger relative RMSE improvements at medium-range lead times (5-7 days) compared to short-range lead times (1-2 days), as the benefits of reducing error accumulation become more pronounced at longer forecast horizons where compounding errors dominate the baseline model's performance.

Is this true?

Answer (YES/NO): YES